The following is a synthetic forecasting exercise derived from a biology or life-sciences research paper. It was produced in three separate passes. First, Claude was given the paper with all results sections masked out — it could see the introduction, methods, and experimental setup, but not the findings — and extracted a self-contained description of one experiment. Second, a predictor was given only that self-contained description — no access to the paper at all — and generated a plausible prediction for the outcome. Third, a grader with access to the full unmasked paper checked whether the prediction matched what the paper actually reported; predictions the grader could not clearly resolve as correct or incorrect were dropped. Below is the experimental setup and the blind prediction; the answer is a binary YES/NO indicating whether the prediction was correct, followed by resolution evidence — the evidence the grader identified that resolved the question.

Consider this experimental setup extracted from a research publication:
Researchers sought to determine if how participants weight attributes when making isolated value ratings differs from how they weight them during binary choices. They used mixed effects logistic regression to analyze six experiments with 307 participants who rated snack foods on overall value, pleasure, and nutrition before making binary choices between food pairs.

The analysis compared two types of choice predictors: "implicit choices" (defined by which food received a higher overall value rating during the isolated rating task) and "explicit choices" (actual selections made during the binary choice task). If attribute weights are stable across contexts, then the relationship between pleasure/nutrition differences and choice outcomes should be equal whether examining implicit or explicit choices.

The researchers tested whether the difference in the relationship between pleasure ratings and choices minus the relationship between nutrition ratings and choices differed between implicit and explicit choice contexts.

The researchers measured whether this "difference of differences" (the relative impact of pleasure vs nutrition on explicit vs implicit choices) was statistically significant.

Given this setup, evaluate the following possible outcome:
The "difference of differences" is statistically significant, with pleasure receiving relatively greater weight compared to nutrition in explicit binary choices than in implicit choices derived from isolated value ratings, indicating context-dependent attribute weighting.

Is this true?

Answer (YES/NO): YES